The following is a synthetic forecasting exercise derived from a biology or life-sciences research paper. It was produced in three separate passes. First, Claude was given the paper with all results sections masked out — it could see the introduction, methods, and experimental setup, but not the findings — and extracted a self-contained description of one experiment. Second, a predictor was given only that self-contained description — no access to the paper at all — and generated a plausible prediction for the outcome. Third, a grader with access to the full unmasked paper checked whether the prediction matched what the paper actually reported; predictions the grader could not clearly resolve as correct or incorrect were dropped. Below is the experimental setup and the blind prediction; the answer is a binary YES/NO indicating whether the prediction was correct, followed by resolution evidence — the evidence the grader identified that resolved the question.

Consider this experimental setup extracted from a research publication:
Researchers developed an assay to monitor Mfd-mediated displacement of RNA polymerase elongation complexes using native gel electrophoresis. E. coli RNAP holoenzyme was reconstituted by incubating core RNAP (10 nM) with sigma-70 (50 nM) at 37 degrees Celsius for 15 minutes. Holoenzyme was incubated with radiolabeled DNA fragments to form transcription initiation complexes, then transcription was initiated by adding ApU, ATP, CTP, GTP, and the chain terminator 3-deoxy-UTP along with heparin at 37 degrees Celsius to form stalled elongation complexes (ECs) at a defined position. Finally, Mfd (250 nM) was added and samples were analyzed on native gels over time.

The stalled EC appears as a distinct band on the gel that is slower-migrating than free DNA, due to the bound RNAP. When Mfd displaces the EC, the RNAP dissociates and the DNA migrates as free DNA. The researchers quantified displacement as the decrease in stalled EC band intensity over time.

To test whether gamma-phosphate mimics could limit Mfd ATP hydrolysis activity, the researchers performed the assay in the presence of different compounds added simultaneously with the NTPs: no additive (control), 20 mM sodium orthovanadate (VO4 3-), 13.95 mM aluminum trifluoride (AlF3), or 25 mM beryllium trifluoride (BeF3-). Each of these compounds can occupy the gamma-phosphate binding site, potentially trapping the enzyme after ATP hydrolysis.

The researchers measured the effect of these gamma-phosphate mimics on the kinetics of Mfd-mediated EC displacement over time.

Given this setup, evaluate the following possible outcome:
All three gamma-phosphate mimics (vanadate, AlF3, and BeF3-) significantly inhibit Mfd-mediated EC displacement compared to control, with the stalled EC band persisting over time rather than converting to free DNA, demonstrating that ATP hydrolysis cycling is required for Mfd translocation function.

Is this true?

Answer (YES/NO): YES